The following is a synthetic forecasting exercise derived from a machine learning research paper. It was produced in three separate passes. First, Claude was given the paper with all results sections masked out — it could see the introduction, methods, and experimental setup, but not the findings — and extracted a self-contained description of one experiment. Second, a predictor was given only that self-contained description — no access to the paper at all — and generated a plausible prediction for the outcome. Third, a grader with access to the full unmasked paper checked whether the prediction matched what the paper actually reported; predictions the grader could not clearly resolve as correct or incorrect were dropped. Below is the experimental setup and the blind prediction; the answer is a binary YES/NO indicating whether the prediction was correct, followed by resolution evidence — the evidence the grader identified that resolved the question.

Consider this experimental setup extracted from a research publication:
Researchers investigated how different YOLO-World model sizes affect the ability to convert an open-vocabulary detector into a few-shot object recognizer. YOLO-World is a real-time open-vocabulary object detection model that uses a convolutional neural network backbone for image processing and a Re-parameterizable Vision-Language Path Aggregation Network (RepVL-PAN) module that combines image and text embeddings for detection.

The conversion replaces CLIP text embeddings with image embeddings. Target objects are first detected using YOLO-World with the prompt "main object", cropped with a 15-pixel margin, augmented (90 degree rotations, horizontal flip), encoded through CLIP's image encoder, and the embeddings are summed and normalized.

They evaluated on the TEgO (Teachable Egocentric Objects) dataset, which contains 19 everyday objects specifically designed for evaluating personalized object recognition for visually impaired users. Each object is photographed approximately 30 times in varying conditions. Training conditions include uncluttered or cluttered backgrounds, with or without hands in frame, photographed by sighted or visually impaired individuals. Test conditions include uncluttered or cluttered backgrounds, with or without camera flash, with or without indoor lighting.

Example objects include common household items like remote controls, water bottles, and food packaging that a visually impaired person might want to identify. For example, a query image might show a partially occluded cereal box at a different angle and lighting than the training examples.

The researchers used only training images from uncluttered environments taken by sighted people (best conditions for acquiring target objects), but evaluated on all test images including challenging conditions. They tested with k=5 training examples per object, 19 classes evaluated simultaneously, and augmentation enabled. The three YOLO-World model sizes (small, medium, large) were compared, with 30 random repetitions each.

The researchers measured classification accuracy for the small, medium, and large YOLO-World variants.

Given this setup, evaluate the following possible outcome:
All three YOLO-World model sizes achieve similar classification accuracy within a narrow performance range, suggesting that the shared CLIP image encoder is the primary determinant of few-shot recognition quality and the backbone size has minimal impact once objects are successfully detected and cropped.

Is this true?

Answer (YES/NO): NO